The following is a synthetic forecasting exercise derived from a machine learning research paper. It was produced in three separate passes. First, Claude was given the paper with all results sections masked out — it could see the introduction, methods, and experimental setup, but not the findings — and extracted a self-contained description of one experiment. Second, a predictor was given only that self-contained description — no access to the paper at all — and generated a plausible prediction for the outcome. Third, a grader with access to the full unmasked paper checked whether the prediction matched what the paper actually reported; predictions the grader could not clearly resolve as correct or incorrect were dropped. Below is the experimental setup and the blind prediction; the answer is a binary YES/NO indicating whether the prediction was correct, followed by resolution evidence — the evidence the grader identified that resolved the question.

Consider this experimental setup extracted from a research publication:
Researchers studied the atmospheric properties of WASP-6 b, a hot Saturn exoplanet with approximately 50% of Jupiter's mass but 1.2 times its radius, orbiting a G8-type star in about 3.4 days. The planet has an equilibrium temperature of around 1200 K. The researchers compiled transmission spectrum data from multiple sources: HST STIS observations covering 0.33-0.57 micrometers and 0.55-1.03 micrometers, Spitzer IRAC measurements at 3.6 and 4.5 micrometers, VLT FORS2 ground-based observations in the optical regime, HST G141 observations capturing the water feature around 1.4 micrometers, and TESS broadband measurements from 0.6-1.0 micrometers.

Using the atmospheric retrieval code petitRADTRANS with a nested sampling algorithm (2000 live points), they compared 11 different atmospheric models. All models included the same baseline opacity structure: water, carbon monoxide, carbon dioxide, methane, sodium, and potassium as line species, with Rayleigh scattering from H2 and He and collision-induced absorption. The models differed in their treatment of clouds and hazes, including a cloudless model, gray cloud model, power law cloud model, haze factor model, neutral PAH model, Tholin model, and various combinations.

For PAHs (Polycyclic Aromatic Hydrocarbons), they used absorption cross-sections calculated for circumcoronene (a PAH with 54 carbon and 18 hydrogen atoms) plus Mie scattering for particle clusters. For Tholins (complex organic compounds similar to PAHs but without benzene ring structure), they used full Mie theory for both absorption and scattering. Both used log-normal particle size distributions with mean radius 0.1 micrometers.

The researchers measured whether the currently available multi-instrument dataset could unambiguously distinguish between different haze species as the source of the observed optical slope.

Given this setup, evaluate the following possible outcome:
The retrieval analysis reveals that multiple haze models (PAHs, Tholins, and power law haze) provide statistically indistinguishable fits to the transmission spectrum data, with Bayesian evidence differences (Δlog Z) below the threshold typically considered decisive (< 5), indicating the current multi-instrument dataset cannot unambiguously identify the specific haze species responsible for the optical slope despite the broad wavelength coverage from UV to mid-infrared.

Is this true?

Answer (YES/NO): YES